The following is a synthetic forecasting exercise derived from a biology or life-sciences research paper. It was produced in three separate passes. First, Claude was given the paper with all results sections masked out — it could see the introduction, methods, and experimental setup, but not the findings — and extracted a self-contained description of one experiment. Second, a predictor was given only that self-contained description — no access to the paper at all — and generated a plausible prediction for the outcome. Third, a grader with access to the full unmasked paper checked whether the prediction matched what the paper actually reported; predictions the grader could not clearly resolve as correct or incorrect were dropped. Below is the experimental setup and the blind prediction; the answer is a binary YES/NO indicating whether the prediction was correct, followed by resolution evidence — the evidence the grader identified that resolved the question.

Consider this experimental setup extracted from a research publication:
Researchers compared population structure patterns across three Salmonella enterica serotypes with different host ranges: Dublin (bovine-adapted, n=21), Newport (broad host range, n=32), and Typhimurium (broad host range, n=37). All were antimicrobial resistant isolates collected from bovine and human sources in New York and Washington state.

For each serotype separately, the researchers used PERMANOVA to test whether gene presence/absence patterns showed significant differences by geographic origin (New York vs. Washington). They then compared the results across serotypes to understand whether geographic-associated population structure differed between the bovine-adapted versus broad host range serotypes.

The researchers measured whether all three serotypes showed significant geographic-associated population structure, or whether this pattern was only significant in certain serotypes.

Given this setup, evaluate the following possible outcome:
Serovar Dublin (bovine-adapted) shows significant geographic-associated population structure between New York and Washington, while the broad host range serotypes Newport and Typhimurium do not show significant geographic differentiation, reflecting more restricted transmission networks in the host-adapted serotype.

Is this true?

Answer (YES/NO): NO